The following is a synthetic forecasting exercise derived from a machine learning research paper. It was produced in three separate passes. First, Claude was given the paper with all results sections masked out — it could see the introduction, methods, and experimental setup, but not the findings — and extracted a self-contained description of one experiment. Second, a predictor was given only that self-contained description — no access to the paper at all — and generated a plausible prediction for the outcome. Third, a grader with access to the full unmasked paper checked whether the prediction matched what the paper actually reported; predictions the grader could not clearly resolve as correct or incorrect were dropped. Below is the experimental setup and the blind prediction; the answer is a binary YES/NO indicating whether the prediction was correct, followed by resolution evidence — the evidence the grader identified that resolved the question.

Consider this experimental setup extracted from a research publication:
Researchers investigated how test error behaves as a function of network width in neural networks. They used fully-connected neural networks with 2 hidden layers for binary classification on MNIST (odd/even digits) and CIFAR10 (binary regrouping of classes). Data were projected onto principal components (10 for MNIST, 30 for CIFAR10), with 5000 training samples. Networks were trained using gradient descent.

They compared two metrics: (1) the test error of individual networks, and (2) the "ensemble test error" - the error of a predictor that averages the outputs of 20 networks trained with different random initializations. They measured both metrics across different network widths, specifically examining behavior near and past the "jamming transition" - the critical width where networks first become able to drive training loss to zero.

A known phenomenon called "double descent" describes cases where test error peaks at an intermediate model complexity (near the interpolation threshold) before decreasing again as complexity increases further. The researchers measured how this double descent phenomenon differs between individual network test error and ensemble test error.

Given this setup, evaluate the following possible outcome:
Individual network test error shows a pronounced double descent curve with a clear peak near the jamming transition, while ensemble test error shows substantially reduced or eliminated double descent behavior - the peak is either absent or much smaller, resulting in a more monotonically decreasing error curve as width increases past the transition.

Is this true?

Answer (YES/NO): YES